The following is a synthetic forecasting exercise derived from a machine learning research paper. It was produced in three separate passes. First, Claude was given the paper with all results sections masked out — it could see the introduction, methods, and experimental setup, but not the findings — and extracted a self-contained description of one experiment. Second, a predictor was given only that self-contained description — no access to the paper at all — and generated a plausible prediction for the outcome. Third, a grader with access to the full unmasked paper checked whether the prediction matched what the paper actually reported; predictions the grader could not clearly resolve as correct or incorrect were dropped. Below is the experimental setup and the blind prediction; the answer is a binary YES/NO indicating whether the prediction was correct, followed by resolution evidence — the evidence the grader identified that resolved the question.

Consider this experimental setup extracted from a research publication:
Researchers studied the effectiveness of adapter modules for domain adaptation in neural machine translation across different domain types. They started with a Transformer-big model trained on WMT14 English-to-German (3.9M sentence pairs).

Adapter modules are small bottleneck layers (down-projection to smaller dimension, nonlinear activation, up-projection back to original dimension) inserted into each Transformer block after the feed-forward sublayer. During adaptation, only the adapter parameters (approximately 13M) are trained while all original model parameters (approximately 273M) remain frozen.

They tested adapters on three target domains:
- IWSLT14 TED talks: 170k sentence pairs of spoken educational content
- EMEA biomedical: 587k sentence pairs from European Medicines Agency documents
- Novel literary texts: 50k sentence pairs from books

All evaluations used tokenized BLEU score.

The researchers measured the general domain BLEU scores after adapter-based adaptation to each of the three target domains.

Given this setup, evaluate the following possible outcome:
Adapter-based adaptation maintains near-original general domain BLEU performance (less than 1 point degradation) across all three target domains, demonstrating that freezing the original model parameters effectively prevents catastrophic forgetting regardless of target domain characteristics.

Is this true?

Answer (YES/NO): NO